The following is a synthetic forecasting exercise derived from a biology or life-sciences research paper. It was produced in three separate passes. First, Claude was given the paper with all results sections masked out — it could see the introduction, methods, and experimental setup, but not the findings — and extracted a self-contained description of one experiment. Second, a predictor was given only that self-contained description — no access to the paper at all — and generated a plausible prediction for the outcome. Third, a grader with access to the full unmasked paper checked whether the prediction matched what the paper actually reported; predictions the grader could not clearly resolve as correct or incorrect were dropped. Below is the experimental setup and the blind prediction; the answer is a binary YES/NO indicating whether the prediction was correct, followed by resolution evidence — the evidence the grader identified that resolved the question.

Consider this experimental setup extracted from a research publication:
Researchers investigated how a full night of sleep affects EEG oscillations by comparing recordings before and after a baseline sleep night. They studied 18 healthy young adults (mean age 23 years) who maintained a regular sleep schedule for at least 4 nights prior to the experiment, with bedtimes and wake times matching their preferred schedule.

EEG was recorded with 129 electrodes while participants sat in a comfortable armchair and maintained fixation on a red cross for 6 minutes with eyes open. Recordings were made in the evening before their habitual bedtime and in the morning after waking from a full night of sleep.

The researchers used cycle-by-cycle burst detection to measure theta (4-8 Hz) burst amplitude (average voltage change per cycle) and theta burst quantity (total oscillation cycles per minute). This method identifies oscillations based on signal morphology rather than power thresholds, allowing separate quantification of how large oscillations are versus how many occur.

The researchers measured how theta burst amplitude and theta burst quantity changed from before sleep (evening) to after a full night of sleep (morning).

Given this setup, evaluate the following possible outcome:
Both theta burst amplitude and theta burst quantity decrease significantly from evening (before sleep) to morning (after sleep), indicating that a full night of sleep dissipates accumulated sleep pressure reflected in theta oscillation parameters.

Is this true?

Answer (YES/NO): NO